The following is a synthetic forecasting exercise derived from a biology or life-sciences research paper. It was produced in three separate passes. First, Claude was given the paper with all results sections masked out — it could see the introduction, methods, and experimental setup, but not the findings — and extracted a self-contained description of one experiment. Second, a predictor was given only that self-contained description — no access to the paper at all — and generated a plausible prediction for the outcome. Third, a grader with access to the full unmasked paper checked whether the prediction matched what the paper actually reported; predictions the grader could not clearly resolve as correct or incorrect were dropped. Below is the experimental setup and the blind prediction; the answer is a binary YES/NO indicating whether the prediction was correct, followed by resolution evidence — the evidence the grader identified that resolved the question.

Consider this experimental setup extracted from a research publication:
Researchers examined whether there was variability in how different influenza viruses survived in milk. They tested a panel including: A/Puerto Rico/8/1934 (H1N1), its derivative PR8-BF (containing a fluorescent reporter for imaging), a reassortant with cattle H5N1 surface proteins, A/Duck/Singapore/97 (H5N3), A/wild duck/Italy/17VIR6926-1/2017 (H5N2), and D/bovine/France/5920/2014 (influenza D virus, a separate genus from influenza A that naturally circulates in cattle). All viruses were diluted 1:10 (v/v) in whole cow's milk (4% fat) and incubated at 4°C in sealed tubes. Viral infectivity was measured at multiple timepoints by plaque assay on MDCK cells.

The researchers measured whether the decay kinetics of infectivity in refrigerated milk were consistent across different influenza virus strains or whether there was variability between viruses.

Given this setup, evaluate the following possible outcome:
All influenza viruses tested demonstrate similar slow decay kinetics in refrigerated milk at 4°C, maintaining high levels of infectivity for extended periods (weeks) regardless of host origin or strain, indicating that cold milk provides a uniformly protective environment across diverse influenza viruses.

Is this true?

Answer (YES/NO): NO